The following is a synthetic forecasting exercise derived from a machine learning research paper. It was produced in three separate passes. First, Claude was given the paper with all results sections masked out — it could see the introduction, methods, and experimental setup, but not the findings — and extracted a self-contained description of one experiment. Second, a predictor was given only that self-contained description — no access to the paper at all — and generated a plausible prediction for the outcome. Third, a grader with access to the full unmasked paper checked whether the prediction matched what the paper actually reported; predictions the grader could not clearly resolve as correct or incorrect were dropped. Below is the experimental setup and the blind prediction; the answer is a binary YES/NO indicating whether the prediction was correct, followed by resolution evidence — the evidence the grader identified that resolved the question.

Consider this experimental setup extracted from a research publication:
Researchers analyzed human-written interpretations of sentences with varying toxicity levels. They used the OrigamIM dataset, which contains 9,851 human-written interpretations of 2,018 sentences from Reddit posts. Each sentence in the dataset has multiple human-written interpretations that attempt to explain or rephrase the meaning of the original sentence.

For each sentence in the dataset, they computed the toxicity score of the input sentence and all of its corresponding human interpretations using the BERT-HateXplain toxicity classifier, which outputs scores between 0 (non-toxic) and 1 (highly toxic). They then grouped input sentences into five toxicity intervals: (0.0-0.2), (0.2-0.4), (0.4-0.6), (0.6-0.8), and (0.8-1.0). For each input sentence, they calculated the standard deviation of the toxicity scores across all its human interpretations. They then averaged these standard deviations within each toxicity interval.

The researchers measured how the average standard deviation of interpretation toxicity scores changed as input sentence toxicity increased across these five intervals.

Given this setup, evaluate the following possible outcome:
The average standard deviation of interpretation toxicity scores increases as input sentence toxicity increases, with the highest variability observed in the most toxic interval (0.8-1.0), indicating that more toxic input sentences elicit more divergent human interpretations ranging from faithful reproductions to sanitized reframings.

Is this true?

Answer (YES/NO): YES